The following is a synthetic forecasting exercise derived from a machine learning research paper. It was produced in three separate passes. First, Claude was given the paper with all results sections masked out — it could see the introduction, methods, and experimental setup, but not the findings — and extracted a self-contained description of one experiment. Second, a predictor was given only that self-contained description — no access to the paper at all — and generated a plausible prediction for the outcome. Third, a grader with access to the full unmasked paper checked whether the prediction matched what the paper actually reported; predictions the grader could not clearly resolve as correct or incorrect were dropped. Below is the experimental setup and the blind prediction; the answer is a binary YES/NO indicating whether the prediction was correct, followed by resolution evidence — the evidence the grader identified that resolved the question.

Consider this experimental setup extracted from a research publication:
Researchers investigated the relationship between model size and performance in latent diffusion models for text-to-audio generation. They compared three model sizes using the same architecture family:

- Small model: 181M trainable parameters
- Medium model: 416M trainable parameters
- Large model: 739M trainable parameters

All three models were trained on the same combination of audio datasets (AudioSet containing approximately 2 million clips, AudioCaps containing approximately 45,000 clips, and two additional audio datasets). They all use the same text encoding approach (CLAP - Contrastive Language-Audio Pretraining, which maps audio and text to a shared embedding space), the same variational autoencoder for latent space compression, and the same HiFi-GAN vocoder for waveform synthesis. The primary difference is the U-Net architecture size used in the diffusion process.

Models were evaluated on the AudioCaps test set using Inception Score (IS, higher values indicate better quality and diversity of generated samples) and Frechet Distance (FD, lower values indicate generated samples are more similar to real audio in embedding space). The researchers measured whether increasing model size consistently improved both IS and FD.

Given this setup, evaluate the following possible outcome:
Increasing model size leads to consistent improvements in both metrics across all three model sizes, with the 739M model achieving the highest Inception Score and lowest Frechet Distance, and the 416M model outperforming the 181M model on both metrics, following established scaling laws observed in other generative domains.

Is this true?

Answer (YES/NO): NO